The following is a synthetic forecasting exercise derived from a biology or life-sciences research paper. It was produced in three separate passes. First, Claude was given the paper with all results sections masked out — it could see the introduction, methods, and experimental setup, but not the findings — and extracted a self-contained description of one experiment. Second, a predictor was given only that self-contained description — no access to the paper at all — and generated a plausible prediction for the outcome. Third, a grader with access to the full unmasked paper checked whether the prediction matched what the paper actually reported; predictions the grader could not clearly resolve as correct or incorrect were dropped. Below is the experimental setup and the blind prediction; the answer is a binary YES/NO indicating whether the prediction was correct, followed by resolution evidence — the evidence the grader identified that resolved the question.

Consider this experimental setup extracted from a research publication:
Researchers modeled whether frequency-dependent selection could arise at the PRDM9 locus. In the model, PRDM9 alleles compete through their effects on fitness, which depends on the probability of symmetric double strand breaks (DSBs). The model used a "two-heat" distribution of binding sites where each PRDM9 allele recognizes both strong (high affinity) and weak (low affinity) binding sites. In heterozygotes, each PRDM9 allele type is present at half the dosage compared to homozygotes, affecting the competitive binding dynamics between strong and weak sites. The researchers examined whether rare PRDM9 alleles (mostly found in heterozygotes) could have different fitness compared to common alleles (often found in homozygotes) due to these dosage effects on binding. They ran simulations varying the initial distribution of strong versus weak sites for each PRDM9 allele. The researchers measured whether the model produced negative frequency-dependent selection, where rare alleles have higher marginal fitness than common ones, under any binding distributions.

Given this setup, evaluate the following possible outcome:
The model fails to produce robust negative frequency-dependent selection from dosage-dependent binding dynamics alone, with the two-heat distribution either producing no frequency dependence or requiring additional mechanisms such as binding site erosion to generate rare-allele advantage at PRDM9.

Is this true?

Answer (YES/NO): NO